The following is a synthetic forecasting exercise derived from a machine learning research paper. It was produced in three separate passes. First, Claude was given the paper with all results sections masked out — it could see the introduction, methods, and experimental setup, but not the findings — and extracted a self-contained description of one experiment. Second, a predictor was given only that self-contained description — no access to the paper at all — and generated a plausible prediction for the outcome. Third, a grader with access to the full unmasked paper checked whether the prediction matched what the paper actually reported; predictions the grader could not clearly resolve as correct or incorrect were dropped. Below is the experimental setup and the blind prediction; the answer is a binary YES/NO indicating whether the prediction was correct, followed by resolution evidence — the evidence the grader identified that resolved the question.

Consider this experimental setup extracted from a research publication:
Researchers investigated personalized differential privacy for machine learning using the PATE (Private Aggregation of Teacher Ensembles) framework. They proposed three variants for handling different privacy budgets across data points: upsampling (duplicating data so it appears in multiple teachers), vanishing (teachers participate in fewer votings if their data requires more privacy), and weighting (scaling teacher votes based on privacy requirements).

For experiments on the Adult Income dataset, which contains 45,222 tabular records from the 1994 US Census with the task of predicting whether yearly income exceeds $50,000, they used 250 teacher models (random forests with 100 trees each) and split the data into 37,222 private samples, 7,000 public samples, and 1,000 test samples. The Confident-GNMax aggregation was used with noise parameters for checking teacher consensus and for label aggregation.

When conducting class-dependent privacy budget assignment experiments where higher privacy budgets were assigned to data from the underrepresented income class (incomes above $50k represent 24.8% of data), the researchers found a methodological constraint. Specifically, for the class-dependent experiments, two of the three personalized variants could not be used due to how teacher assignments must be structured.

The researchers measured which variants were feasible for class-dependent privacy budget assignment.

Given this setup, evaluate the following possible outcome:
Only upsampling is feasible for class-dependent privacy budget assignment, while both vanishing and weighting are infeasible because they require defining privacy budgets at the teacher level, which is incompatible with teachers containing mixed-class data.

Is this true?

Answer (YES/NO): YES